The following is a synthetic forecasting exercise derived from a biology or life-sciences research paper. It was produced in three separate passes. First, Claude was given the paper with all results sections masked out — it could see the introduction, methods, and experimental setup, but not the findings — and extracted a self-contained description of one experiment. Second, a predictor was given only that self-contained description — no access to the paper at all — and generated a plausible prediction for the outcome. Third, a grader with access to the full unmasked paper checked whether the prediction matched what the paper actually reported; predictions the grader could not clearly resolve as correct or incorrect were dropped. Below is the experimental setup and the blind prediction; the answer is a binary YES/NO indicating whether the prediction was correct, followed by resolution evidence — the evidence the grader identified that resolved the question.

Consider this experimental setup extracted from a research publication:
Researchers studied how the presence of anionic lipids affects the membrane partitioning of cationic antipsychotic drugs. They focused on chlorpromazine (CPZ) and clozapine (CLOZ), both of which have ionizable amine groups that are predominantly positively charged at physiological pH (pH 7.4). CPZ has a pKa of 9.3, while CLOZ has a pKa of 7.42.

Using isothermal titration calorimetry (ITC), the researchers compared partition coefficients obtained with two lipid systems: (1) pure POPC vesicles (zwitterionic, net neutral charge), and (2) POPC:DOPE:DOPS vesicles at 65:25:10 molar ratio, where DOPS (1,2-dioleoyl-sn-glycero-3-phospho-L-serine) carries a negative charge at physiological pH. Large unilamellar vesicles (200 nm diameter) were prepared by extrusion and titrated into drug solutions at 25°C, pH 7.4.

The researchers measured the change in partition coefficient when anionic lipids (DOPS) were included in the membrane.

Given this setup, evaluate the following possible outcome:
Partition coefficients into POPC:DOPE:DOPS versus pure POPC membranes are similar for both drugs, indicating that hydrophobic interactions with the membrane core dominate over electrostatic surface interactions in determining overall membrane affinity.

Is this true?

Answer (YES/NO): NO